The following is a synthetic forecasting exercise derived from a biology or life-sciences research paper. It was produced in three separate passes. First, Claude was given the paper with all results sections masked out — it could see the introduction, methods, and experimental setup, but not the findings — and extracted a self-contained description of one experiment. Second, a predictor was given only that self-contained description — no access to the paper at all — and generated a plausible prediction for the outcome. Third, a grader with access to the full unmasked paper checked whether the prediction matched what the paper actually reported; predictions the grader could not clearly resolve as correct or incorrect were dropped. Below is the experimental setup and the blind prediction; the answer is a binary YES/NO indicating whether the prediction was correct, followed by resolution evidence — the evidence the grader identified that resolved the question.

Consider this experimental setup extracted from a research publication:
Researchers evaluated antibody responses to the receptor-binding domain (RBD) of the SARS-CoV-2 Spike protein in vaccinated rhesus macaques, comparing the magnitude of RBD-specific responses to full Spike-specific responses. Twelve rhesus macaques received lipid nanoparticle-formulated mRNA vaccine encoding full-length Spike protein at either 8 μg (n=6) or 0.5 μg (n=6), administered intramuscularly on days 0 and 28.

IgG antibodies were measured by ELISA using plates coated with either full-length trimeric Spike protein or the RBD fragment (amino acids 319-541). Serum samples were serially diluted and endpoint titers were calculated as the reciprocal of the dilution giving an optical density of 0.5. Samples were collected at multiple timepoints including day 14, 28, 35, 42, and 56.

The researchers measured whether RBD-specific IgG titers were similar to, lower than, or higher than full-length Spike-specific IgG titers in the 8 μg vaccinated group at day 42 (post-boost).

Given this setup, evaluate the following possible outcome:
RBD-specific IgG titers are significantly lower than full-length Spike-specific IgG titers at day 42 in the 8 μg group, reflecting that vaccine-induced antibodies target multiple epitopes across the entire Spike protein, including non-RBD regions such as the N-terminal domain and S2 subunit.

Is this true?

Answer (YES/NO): NO